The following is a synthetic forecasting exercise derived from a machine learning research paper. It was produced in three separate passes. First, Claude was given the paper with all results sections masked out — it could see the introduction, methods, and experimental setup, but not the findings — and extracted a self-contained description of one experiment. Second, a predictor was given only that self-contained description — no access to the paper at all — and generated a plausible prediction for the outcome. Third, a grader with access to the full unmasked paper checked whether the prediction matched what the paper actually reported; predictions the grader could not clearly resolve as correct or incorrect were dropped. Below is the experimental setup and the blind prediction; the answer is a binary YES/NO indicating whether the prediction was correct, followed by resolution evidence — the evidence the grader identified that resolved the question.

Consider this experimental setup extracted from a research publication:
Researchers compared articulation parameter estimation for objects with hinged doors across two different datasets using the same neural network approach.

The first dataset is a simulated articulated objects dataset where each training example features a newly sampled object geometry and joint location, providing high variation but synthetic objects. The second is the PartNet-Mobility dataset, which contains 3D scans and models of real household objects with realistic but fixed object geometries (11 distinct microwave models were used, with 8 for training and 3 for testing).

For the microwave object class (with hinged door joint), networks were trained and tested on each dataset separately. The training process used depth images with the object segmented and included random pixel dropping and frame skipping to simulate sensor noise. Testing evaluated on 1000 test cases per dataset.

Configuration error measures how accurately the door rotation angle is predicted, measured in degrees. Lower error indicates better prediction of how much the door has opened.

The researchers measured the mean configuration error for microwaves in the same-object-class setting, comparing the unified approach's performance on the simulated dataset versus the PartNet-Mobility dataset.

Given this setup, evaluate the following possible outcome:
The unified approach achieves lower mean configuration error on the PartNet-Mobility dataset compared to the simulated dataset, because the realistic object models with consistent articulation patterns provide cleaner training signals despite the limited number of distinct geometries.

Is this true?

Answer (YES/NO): NO